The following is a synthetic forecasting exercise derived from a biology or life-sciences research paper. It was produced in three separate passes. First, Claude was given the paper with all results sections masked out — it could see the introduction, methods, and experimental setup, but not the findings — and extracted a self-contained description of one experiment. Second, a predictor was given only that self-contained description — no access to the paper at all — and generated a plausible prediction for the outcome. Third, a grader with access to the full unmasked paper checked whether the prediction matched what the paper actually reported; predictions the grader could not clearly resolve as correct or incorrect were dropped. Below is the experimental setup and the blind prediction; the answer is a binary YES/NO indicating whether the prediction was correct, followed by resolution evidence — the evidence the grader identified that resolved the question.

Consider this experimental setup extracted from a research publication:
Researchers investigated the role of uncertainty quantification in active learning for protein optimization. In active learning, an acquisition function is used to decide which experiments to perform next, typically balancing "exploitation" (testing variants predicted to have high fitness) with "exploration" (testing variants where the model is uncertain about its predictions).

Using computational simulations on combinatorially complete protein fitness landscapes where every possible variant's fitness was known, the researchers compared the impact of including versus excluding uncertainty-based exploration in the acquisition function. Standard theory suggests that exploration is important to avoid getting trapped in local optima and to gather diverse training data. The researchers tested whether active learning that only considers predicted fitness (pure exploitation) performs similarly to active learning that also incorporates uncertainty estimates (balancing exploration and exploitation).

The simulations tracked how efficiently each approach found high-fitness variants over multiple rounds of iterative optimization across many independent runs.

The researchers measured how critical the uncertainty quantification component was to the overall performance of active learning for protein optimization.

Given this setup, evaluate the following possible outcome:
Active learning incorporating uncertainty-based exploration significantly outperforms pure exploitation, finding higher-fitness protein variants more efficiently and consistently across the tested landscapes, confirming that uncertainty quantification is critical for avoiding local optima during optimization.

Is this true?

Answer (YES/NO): NO